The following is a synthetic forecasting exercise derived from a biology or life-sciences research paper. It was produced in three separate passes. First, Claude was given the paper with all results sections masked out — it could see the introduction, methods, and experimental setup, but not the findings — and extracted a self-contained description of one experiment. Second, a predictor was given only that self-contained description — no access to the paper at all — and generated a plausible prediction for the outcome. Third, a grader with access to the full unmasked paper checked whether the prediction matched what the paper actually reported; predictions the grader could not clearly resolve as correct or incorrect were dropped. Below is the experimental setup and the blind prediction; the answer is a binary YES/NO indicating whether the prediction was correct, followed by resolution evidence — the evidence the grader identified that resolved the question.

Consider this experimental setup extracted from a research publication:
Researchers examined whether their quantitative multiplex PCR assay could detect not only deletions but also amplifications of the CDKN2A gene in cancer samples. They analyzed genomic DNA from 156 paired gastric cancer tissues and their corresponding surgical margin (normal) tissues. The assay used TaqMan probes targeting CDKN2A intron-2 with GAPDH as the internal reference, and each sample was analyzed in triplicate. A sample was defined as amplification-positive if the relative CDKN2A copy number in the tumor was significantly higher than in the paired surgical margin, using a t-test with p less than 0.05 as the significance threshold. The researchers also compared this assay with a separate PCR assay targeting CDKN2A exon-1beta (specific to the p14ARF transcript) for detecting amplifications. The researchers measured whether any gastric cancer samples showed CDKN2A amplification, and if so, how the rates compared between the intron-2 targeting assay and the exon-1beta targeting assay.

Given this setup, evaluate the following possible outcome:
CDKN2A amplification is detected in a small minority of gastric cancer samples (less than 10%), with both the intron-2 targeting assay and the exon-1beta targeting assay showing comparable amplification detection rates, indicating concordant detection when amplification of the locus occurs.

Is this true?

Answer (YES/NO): NO